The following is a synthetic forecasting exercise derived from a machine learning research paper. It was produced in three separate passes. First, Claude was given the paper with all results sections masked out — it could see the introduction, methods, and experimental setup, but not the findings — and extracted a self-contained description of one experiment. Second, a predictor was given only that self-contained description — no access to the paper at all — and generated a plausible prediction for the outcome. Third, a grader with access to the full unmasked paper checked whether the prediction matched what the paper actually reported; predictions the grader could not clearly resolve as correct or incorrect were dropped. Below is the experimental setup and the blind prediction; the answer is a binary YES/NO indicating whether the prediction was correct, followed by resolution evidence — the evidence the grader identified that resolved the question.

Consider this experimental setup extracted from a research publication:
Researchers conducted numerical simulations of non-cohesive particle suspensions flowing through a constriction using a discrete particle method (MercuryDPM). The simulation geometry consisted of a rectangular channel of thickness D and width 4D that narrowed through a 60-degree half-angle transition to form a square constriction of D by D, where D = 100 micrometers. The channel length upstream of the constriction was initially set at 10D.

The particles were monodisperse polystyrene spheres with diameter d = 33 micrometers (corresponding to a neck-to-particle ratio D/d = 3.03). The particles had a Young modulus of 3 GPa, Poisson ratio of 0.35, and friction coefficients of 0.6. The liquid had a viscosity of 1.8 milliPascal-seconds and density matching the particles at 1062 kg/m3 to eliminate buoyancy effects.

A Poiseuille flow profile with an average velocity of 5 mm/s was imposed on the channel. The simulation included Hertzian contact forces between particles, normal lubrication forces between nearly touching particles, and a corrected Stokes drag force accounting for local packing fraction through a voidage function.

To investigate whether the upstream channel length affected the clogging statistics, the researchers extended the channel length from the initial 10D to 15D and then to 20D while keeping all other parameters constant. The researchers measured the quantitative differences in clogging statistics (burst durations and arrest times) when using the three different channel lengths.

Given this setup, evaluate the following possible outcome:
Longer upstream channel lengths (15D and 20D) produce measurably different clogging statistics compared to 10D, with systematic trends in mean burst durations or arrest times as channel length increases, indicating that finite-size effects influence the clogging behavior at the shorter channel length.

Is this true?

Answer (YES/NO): NO